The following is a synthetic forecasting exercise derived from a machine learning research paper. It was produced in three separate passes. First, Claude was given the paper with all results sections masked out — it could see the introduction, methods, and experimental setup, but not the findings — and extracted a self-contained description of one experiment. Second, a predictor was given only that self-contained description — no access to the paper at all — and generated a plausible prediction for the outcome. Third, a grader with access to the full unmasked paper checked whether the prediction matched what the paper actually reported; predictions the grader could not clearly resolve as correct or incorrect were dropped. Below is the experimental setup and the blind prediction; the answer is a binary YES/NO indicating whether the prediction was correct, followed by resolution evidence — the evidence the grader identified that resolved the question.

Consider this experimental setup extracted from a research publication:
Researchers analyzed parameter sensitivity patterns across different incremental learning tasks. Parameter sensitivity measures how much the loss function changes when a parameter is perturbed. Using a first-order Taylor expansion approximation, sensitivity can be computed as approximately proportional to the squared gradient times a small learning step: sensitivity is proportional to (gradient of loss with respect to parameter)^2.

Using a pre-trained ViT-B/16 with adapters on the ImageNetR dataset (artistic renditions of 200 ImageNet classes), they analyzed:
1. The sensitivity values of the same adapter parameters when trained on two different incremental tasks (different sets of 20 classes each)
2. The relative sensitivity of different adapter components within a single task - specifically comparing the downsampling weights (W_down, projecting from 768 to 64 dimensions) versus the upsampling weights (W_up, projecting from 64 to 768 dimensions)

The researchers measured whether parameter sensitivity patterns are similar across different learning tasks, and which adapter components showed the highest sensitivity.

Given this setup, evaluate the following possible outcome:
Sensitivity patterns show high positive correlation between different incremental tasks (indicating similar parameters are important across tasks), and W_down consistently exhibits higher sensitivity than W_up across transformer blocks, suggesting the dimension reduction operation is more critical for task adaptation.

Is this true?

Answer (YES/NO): NO